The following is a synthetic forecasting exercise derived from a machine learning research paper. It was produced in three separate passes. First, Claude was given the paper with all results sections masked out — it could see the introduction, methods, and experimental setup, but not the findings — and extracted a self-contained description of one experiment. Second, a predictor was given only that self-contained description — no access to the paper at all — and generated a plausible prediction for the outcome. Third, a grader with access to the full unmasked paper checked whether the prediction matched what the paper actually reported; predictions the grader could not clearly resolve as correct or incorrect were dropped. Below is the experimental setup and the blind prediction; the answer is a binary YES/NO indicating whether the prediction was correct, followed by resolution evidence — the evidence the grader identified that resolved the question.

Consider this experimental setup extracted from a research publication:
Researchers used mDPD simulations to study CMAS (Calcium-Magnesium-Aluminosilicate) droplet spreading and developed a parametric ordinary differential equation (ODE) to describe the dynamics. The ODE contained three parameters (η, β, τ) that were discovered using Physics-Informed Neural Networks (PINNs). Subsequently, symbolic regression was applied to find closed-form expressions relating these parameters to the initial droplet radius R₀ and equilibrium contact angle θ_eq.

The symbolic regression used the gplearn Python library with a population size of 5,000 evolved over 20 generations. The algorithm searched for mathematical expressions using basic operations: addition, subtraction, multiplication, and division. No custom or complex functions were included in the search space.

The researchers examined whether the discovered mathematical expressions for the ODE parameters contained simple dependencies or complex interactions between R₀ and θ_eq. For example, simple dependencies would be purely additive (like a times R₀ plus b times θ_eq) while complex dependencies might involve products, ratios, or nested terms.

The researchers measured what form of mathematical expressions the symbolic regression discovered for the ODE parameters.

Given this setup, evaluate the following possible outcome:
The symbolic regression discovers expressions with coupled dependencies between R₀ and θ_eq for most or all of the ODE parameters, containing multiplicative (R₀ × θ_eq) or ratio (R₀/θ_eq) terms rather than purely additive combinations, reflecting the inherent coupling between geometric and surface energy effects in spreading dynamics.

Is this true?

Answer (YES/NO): YES